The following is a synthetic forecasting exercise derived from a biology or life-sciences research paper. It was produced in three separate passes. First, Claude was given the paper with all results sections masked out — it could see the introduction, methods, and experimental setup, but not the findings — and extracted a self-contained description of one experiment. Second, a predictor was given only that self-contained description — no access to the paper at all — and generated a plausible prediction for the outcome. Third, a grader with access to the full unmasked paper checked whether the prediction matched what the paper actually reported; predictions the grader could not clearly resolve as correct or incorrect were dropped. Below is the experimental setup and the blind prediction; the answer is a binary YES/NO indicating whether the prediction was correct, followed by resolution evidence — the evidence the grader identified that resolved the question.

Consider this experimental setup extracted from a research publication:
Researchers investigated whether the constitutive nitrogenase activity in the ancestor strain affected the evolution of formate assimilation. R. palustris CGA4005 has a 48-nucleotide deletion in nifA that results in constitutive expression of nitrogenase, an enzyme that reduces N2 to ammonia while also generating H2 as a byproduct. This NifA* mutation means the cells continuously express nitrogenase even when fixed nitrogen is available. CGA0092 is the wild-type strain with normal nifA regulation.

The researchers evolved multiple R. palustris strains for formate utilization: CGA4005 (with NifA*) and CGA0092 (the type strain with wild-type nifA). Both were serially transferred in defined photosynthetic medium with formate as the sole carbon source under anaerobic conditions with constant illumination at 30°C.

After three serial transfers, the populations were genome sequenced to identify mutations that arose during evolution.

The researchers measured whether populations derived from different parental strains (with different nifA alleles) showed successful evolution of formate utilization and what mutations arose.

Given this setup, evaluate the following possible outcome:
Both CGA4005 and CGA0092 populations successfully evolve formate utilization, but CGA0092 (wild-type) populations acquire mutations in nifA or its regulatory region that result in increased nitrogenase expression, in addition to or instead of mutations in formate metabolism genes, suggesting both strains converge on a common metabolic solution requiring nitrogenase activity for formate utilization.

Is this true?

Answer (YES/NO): NO